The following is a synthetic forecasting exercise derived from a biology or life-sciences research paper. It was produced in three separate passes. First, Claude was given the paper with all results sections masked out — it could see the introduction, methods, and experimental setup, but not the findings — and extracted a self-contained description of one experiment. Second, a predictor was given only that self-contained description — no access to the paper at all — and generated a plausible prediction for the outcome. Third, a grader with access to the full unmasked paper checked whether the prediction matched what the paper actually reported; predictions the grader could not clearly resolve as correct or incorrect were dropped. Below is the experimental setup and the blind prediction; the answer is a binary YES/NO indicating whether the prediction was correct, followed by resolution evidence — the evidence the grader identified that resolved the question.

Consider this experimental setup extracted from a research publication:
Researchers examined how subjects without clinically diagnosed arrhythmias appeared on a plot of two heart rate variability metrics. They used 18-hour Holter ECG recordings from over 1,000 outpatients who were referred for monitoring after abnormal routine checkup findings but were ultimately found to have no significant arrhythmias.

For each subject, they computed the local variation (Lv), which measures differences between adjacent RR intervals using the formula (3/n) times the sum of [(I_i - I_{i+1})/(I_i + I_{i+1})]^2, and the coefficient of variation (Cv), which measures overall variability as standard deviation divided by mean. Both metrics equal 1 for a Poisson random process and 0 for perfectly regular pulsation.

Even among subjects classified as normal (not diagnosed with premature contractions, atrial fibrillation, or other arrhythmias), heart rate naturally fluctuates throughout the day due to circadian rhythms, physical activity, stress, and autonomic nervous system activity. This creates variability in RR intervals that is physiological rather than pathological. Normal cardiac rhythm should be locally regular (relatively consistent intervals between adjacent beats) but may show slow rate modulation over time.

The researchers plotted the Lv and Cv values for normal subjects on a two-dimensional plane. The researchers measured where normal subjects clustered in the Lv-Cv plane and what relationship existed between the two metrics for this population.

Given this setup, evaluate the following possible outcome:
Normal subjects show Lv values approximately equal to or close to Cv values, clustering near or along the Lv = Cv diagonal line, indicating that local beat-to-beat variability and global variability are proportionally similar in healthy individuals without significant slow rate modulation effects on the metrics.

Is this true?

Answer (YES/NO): NO